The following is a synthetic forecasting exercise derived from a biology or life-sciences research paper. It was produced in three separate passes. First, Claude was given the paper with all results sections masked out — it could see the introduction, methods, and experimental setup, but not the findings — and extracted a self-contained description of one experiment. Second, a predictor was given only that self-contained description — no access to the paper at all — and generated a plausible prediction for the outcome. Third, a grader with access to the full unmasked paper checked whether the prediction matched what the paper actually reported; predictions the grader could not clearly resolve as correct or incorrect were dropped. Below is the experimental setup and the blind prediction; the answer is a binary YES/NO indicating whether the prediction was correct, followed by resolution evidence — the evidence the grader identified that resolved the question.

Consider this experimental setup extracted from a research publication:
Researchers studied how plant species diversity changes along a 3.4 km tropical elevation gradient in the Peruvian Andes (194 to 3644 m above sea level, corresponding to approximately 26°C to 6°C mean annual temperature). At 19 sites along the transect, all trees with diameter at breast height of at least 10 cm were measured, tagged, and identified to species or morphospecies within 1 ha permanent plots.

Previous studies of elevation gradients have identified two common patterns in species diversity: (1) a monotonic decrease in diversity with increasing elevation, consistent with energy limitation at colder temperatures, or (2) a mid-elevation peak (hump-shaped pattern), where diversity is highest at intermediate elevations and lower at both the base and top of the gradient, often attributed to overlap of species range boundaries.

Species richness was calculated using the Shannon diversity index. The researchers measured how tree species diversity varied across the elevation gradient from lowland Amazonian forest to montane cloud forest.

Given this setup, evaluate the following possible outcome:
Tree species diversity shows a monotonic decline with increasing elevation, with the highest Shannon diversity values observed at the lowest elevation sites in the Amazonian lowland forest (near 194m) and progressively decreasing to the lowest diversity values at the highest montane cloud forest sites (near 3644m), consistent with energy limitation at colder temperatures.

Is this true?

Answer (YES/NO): YES